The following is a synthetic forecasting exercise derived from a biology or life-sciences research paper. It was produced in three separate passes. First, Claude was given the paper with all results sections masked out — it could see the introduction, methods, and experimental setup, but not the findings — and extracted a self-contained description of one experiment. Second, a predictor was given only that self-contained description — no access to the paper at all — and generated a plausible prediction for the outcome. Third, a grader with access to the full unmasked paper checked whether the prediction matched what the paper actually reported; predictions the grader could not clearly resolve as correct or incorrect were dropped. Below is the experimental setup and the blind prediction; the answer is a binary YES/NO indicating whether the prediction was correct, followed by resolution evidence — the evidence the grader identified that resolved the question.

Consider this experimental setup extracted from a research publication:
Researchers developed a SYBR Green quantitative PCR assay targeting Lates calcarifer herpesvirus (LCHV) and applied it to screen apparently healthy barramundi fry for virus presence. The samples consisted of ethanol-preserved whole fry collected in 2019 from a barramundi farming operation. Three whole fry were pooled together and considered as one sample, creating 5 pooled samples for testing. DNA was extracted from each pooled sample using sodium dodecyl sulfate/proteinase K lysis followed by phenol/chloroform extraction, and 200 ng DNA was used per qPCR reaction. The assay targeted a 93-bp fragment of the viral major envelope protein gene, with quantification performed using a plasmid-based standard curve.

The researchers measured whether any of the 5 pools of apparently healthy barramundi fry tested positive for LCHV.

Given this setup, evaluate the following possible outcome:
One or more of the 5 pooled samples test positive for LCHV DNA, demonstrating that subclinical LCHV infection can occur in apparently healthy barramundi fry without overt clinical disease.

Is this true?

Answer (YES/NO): NO